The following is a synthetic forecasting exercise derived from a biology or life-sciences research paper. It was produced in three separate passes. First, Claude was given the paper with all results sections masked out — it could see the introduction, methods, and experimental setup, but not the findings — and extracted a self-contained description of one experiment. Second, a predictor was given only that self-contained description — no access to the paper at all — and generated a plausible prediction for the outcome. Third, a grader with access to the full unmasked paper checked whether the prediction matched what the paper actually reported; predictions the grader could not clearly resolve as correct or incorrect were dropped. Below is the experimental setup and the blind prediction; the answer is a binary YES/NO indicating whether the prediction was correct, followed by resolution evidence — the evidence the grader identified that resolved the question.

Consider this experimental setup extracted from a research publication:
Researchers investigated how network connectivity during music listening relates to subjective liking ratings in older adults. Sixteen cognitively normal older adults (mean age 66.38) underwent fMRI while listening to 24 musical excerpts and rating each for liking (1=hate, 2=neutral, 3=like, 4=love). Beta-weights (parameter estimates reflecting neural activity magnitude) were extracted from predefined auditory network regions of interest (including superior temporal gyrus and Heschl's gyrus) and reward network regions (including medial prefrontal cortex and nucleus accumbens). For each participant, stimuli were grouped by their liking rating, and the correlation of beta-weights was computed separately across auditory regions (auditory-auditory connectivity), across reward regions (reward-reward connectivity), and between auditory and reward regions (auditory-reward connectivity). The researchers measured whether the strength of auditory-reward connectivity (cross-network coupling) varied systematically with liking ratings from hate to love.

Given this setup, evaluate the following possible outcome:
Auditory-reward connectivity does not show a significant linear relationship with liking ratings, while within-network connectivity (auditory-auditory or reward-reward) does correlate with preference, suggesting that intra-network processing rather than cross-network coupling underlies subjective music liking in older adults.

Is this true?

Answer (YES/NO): YES